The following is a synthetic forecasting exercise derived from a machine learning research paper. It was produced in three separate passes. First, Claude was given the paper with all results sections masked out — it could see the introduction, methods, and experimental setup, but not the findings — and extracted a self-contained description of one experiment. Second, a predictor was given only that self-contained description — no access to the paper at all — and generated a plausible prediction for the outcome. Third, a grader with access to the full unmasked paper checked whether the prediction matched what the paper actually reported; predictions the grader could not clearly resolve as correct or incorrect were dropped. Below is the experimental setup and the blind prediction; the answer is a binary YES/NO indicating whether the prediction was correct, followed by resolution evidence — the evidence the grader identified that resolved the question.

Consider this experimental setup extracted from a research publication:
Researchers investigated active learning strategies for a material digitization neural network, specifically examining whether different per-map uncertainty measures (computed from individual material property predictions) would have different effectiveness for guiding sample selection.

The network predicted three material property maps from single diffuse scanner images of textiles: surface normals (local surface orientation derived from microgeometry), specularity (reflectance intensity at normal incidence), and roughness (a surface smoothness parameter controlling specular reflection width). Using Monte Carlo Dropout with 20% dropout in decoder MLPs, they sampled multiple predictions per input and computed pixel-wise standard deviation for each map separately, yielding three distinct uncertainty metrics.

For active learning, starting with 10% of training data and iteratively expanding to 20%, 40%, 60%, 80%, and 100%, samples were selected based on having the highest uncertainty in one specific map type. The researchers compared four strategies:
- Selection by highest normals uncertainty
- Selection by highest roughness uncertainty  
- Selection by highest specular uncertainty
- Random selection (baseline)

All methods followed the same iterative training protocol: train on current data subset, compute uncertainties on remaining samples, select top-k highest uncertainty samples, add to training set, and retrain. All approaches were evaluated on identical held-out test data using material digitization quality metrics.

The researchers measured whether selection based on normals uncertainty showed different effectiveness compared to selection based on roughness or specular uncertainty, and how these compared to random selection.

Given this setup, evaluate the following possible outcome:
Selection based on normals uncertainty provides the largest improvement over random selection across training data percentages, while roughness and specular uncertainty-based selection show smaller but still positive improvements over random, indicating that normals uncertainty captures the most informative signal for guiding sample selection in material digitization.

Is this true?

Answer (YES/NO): NO